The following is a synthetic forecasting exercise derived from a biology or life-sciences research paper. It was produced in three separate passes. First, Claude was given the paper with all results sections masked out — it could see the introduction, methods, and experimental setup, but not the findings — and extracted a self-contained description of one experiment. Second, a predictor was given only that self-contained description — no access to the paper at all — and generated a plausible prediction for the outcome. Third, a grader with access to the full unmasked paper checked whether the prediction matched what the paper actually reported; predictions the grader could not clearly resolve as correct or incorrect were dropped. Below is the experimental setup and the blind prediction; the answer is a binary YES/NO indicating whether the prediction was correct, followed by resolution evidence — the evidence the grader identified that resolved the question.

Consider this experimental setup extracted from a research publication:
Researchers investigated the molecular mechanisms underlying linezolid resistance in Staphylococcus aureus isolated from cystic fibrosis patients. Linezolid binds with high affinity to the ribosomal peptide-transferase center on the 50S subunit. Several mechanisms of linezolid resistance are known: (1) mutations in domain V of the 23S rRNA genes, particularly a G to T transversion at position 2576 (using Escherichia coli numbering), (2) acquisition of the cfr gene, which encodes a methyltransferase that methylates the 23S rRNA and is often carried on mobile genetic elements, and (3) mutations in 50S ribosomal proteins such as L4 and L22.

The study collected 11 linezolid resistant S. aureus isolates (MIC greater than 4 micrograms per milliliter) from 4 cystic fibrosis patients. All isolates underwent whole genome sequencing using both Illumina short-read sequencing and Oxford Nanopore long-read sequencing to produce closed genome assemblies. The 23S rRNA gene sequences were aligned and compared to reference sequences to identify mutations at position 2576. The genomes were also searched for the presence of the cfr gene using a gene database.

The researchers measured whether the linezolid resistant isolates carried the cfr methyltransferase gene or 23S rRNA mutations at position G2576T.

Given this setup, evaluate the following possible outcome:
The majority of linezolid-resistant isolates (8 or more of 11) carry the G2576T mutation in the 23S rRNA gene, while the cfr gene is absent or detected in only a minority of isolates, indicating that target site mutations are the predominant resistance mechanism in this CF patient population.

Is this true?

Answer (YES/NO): NO